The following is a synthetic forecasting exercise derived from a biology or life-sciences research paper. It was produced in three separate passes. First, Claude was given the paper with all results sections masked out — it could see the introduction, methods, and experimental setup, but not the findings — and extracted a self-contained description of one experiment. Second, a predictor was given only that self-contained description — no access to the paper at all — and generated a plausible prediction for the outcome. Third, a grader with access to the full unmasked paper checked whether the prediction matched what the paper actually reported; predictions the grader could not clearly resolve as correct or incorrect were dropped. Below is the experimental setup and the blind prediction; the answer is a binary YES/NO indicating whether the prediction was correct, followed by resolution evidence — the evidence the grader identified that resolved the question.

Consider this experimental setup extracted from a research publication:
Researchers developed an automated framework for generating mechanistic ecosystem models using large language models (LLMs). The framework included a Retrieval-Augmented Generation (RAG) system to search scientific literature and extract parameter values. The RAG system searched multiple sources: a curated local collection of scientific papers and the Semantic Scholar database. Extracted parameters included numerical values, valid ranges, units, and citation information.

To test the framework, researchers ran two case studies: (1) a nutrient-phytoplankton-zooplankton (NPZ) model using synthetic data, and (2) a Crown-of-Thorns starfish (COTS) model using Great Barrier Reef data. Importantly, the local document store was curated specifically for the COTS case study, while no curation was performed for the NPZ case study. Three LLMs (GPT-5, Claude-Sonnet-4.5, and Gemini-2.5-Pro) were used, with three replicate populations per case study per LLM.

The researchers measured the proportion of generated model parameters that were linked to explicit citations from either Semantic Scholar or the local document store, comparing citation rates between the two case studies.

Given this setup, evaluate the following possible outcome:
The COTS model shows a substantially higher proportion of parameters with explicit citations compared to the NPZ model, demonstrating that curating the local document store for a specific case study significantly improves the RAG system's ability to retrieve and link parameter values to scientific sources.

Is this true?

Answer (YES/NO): NO